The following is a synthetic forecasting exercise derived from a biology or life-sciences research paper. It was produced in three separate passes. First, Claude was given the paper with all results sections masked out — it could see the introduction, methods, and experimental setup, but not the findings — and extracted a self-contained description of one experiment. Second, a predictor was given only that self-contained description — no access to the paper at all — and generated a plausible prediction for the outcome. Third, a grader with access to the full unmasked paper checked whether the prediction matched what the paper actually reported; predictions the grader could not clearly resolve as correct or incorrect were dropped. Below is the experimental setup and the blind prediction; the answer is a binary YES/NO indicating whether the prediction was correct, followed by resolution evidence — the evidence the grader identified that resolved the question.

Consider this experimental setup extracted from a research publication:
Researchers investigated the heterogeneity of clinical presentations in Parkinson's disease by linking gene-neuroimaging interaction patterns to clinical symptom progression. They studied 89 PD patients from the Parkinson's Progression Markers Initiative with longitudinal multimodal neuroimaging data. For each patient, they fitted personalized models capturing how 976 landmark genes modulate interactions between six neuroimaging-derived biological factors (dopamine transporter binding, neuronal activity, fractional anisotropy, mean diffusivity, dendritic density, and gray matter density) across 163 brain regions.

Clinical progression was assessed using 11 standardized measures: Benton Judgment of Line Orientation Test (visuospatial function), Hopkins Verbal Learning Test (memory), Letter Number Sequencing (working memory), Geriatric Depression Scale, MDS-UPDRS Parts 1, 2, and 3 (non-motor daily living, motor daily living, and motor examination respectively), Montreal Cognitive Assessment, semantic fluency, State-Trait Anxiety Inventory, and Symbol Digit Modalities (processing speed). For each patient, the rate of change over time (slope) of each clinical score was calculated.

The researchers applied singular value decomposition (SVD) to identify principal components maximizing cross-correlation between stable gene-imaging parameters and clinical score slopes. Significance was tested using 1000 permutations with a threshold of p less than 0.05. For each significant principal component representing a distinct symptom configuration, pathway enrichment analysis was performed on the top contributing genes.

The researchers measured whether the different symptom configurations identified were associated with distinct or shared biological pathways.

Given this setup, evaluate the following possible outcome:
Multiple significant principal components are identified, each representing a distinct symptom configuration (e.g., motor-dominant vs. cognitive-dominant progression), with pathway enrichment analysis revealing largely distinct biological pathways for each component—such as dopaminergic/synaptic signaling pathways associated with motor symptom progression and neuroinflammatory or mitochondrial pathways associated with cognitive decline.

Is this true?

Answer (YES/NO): NO